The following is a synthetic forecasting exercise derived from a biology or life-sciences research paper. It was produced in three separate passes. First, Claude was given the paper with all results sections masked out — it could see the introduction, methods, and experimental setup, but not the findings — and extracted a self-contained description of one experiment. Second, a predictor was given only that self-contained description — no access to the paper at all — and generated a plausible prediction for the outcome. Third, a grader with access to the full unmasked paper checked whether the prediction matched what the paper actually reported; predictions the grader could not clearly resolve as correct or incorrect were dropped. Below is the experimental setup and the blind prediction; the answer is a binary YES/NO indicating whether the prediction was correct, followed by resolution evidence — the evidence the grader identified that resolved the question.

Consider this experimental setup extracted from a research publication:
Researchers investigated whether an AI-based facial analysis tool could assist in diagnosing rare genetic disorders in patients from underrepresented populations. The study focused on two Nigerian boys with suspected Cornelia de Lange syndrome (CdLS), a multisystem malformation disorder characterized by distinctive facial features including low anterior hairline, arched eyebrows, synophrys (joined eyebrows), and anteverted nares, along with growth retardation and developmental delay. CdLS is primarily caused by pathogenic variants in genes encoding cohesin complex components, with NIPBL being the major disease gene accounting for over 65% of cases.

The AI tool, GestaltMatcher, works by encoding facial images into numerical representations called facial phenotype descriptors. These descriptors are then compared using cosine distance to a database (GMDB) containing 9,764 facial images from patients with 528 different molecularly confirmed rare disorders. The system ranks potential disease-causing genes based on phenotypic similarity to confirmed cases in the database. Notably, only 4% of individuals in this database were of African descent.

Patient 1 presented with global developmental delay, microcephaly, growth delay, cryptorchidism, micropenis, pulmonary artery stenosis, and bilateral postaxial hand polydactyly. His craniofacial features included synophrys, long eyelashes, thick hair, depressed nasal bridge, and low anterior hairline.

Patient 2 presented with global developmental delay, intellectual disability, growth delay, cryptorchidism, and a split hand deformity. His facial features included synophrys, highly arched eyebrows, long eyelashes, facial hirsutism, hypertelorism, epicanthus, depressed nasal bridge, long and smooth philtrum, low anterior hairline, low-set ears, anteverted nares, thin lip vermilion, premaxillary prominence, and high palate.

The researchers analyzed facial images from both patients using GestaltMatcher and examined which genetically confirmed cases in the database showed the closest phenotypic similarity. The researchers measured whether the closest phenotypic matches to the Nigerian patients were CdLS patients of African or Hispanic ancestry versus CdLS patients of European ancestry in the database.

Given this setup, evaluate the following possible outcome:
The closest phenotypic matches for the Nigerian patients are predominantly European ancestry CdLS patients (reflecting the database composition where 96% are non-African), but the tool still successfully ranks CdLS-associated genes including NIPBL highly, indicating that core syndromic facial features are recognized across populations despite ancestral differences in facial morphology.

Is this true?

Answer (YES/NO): NO